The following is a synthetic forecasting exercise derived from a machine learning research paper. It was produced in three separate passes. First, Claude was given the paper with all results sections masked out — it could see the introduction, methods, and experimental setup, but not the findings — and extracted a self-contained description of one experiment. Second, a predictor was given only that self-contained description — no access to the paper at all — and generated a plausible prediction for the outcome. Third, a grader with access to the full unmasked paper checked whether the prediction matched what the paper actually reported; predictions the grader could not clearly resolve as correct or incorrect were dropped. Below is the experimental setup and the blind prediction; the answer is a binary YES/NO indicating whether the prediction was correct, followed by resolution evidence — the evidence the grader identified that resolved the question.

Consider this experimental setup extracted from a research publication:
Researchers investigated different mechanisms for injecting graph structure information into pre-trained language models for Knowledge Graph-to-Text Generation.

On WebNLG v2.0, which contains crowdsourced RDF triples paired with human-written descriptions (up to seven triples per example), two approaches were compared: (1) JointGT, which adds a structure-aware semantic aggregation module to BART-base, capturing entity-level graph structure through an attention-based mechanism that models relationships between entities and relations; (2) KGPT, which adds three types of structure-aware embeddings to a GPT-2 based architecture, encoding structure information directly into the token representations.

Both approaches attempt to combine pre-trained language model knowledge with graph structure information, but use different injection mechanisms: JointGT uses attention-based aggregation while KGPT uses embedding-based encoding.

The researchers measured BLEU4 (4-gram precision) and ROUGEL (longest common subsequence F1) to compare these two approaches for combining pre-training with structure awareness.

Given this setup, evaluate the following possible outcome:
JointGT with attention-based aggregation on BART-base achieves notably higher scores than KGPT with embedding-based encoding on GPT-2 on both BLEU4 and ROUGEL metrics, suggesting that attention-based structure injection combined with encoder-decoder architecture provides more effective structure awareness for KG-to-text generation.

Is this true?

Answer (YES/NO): YES